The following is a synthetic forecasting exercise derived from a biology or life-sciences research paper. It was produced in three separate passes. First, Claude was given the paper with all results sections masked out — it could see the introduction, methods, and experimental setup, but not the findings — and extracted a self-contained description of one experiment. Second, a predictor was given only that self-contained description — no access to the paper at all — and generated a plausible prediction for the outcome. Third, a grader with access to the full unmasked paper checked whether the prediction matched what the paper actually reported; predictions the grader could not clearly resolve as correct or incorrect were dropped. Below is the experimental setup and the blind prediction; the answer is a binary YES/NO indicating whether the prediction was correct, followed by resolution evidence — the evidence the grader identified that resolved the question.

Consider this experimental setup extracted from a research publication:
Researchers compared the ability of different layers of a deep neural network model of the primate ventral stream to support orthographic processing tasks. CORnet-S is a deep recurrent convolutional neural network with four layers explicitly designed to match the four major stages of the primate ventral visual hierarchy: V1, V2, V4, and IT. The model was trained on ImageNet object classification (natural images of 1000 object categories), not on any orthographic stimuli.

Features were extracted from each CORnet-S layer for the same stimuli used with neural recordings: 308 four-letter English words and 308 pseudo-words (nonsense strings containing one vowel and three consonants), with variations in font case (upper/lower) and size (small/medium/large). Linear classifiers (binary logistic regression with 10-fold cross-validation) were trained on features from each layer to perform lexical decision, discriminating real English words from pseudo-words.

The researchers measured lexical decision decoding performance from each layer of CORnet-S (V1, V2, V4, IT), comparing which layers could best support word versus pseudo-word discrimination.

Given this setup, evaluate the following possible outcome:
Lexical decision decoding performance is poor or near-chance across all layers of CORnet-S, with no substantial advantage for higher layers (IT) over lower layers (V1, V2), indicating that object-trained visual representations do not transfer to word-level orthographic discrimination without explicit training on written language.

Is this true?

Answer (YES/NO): NO